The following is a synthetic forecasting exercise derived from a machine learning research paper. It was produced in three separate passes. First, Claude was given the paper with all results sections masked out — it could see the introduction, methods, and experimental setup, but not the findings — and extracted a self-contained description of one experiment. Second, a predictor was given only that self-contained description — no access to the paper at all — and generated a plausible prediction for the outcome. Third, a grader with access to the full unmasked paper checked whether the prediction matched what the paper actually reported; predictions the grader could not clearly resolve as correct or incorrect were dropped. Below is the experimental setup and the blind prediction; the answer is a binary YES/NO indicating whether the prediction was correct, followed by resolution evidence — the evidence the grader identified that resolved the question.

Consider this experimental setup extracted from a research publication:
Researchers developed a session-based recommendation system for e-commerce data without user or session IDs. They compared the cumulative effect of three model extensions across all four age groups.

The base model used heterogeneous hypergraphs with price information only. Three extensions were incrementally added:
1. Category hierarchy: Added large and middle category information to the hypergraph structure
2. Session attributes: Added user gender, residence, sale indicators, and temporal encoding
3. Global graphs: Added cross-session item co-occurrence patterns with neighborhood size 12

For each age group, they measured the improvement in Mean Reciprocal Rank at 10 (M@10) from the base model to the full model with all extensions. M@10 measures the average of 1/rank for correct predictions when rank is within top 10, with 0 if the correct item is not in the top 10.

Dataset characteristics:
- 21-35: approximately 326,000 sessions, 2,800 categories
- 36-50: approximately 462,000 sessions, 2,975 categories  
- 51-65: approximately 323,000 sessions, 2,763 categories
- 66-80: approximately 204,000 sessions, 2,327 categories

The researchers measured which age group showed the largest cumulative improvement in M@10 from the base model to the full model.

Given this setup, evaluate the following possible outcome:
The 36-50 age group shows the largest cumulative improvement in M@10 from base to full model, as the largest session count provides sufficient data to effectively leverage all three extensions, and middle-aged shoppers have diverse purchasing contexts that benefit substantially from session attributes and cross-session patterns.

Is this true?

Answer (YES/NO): NO